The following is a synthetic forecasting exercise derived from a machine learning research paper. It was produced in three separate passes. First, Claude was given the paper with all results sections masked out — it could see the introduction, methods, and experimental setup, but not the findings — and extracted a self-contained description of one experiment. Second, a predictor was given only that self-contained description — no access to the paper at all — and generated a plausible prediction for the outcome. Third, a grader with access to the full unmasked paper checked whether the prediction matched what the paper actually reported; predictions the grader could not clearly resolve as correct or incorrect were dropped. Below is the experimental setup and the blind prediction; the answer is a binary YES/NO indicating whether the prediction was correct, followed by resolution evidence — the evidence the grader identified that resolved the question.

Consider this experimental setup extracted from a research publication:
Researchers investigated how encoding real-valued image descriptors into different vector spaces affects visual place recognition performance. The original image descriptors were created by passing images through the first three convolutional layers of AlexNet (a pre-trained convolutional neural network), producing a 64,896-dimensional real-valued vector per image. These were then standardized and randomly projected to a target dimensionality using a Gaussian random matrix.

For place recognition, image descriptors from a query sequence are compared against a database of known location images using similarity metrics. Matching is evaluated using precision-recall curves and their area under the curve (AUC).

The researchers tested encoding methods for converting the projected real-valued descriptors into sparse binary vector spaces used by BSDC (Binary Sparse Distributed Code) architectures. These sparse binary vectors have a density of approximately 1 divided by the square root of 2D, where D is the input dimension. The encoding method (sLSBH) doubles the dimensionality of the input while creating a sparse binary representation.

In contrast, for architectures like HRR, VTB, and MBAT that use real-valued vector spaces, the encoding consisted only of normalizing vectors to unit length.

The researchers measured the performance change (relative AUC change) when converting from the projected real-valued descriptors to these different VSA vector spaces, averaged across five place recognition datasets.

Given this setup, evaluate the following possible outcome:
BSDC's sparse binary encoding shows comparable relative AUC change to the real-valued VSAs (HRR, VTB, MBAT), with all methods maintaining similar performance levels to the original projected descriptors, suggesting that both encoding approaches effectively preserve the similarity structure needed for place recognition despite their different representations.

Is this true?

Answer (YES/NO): NO